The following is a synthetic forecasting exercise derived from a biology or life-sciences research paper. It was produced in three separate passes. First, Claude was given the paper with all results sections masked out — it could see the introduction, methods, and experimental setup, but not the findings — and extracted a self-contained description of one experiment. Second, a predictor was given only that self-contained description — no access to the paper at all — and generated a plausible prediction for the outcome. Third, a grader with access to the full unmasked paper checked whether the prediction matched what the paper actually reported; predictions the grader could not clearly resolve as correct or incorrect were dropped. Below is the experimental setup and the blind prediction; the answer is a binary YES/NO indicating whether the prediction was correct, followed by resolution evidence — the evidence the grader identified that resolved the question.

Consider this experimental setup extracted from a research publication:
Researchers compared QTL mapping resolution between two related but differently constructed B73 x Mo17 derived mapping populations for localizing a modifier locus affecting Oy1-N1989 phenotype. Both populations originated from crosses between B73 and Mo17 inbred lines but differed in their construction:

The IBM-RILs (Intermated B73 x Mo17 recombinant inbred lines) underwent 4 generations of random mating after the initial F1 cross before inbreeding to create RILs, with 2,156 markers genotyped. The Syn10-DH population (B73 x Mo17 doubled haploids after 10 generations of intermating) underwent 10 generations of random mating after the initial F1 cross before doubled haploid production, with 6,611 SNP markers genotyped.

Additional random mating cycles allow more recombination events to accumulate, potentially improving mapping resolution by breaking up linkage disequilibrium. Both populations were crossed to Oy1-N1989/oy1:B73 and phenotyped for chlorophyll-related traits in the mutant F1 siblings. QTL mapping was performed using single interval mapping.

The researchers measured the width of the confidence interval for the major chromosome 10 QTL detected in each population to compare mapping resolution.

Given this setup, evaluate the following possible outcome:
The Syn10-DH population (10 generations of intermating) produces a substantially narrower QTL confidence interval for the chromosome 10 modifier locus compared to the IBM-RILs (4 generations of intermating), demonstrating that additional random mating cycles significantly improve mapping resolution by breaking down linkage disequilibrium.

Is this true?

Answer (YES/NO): YES